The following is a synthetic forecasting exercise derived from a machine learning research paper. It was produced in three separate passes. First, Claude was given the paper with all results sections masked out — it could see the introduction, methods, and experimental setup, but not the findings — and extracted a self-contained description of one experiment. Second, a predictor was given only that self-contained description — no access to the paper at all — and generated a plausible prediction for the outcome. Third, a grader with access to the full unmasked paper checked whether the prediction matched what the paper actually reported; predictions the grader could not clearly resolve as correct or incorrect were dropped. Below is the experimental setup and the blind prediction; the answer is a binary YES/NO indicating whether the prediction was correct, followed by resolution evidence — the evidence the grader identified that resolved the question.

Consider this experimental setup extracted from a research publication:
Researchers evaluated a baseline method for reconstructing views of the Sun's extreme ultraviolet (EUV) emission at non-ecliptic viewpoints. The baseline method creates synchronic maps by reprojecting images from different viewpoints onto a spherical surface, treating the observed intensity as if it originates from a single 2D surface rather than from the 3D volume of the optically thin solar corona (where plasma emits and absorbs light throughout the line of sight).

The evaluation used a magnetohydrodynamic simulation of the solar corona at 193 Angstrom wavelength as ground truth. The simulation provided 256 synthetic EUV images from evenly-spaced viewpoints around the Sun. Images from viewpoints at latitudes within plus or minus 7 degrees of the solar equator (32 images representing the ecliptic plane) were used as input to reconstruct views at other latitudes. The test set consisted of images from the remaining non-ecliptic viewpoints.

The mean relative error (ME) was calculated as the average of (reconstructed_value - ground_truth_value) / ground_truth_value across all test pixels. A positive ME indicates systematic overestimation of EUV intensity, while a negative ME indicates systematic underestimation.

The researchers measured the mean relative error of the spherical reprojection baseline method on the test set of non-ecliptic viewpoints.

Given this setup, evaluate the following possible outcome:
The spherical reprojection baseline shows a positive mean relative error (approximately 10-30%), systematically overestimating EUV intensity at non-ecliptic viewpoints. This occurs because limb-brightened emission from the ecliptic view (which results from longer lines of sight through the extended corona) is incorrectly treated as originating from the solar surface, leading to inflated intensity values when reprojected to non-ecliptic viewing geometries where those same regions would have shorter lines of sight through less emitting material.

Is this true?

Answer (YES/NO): NO